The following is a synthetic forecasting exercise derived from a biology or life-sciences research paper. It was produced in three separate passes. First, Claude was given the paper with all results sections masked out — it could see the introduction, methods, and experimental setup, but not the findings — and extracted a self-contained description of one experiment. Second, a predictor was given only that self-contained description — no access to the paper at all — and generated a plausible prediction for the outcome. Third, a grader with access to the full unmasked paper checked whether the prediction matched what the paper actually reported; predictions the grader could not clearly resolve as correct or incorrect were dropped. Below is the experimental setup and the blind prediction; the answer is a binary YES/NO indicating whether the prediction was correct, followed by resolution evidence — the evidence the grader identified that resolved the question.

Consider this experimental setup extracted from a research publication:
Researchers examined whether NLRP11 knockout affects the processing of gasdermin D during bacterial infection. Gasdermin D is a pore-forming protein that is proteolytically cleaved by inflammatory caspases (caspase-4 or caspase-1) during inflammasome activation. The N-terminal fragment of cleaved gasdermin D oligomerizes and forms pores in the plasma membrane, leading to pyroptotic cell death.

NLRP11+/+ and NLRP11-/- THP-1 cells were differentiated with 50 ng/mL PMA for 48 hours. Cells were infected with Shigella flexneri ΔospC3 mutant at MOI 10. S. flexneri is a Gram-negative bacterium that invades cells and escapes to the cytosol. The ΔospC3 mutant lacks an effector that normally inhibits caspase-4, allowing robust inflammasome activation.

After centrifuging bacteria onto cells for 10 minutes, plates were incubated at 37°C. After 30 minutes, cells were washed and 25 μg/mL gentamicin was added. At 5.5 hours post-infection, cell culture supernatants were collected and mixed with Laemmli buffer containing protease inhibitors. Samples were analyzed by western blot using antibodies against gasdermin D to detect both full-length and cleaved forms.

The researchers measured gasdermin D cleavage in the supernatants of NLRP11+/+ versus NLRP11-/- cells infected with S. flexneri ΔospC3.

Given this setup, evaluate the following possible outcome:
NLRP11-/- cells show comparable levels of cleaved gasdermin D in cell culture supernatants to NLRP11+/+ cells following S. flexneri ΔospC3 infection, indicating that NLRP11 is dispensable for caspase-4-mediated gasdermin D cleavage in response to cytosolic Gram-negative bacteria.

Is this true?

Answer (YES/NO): NO